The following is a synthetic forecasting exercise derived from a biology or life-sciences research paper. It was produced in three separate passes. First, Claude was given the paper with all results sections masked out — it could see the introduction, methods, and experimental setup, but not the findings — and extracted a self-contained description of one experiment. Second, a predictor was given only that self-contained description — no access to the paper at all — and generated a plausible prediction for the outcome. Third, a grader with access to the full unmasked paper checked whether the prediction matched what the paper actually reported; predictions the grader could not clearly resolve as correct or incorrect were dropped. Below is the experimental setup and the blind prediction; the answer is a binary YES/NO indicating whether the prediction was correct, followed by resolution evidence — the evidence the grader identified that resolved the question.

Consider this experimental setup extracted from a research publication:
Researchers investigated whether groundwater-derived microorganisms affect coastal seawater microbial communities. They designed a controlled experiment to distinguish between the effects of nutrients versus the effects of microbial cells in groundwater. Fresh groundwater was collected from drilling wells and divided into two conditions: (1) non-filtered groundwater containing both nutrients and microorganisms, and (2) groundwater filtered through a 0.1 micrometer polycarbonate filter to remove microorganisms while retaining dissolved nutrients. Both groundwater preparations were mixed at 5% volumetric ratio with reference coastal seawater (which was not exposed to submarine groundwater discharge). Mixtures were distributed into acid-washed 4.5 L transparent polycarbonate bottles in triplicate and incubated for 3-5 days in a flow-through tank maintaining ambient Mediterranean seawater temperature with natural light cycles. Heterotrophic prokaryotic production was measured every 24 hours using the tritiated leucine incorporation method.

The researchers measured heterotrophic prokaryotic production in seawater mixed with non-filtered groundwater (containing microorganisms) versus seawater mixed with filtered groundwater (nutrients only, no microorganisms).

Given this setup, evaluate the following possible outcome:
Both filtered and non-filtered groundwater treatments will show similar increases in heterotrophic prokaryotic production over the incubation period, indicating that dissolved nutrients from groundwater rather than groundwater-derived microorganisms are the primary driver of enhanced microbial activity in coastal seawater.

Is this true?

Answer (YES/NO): NO